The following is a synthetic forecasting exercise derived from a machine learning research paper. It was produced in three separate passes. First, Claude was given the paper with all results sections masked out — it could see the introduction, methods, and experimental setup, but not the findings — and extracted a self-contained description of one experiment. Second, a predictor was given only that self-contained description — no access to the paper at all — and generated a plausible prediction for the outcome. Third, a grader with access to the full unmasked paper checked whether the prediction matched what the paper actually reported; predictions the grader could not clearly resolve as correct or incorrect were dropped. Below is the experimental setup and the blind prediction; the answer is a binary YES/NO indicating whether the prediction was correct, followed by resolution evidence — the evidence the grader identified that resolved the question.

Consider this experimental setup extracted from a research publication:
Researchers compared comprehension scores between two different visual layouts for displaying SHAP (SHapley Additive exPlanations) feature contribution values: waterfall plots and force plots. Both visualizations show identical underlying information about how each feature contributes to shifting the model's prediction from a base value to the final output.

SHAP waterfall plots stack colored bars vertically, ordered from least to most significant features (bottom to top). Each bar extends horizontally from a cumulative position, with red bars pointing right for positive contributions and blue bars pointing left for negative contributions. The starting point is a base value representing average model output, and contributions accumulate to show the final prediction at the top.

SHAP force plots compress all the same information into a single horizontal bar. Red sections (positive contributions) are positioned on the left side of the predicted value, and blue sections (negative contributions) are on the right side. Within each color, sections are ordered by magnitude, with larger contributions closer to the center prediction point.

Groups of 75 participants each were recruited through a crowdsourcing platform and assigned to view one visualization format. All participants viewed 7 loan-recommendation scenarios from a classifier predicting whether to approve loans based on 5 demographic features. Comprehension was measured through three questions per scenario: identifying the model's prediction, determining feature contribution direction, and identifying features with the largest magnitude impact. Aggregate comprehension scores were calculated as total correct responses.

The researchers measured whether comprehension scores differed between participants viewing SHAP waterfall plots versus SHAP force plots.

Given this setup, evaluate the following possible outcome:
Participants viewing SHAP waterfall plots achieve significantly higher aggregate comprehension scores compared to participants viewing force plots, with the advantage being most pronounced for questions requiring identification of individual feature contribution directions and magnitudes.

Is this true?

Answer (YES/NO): NO